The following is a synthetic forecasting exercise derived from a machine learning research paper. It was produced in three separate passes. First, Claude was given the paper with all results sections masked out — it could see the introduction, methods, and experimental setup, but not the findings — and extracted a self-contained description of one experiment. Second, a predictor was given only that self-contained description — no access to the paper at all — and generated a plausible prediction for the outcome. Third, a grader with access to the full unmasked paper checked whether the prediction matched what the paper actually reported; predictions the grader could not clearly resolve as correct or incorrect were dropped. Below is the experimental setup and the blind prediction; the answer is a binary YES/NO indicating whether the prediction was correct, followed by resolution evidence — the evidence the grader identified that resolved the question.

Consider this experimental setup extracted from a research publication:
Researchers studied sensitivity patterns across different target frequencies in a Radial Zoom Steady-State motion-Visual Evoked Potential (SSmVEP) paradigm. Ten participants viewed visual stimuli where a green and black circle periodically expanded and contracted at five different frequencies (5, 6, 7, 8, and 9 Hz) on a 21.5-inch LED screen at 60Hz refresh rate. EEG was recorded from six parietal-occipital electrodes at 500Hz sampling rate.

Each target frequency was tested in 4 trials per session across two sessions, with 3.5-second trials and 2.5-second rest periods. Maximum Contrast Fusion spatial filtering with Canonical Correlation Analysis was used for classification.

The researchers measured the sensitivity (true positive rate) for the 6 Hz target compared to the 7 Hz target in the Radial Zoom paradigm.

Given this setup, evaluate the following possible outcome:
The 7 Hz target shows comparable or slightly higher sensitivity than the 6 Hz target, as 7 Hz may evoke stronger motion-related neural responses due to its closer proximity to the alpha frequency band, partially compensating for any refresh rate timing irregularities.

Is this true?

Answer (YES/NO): NO